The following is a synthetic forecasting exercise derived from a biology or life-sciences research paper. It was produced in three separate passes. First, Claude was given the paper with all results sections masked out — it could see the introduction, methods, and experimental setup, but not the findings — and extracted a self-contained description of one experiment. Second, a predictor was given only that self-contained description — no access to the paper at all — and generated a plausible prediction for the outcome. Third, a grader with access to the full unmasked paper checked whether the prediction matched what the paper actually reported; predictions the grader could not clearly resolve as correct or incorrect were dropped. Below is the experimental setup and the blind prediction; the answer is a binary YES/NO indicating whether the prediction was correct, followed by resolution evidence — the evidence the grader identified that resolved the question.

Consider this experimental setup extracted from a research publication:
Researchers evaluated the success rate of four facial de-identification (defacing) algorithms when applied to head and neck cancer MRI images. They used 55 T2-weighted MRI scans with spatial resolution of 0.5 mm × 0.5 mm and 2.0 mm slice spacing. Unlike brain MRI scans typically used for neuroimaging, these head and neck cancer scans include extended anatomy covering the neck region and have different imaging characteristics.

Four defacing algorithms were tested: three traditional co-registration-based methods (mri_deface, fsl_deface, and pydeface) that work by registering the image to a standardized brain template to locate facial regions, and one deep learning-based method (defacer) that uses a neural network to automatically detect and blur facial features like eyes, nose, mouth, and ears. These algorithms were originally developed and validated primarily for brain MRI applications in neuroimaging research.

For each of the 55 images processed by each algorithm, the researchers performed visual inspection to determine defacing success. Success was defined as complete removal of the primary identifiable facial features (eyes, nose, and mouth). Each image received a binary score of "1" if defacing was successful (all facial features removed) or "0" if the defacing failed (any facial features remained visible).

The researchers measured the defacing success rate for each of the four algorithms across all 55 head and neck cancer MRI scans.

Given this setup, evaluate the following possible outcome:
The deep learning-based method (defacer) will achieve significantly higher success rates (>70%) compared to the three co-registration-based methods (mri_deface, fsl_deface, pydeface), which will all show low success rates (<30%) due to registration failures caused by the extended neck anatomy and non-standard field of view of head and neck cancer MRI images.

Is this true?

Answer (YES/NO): NO